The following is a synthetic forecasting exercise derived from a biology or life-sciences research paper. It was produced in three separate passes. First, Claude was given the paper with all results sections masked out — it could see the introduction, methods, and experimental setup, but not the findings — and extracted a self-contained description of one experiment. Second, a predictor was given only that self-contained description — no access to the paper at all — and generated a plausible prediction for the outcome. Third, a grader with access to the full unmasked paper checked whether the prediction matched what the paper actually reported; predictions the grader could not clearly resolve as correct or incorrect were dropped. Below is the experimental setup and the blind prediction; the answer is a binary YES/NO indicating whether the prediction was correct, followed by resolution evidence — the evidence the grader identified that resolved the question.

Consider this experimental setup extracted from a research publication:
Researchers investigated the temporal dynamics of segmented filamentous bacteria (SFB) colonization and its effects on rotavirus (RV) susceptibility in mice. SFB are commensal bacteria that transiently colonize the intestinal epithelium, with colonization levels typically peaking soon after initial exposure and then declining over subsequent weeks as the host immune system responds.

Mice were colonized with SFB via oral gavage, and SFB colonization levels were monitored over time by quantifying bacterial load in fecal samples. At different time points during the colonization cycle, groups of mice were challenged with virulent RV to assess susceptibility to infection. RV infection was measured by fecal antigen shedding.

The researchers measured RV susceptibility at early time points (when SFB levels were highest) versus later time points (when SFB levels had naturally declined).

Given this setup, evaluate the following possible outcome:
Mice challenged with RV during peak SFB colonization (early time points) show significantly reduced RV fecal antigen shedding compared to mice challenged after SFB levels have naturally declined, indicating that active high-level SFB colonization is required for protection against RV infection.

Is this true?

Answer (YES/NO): YES